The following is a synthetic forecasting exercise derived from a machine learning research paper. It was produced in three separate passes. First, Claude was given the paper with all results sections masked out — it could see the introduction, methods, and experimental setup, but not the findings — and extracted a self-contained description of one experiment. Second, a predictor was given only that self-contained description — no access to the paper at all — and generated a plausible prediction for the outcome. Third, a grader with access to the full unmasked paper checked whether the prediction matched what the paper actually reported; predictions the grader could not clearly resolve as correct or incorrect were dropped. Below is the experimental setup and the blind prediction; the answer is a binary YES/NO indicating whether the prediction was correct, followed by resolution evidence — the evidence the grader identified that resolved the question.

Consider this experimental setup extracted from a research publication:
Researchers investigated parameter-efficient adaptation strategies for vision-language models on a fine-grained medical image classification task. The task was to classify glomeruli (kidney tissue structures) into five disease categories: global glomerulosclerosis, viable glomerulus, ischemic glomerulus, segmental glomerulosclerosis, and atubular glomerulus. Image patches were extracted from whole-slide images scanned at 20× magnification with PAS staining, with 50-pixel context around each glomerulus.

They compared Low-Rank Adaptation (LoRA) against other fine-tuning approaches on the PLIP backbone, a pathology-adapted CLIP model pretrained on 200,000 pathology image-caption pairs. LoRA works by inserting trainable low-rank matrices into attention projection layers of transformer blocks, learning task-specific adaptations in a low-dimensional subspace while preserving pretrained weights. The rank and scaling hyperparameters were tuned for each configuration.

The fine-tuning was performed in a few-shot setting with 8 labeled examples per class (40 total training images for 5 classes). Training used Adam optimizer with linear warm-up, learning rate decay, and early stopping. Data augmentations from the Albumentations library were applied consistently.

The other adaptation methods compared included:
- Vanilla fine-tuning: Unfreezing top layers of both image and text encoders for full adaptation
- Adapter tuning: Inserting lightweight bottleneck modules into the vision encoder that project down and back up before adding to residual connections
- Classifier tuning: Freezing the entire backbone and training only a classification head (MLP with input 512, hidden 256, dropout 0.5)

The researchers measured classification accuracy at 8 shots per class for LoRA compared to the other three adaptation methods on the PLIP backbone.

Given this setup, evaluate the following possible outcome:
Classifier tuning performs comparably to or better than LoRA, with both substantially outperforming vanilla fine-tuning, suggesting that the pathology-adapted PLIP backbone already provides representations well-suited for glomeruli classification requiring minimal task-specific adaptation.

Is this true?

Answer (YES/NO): NO